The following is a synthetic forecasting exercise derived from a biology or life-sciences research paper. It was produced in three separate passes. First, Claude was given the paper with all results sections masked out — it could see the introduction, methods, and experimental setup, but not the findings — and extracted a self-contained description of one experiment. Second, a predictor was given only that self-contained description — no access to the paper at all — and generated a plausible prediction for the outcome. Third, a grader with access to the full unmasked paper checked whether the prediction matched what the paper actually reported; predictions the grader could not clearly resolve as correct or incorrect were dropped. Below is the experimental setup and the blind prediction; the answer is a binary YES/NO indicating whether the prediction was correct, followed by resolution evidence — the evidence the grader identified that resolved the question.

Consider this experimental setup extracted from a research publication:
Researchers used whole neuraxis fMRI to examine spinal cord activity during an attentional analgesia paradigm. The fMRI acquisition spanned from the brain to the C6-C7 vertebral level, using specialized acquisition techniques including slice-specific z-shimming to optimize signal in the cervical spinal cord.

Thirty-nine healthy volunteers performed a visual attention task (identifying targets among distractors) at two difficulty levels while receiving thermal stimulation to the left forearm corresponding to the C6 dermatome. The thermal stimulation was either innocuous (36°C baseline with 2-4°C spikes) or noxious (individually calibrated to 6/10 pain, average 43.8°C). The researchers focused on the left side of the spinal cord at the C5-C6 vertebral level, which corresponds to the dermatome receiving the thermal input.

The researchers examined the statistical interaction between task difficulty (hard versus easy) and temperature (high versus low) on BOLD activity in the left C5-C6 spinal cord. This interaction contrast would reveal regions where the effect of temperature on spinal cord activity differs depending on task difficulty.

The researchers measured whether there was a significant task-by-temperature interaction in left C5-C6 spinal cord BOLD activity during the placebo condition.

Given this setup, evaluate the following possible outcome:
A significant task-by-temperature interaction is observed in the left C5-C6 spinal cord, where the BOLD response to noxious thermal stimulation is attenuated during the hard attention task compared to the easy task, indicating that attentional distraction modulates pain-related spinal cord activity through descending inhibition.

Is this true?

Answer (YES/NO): NO